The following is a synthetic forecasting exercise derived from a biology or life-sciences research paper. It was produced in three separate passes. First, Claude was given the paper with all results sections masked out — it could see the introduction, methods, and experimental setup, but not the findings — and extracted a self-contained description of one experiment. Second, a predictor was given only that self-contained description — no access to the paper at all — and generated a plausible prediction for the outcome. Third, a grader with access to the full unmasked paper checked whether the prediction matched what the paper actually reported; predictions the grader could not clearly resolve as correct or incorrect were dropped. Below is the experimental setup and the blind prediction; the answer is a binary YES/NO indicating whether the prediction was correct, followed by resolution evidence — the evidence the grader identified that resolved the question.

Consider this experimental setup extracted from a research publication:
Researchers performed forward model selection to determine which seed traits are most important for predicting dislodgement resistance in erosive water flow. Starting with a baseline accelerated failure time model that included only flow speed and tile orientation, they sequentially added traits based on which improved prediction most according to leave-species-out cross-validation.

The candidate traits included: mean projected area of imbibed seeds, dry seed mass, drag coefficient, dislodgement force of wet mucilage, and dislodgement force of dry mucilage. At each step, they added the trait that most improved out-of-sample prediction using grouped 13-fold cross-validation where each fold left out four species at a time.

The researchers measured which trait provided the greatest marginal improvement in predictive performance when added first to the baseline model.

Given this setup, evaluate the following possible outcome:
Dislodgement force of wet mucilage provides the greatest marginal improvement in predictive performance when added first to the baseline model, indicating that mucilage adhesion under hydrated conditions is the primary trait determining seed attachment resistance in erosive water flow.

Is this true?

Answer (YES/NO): NO